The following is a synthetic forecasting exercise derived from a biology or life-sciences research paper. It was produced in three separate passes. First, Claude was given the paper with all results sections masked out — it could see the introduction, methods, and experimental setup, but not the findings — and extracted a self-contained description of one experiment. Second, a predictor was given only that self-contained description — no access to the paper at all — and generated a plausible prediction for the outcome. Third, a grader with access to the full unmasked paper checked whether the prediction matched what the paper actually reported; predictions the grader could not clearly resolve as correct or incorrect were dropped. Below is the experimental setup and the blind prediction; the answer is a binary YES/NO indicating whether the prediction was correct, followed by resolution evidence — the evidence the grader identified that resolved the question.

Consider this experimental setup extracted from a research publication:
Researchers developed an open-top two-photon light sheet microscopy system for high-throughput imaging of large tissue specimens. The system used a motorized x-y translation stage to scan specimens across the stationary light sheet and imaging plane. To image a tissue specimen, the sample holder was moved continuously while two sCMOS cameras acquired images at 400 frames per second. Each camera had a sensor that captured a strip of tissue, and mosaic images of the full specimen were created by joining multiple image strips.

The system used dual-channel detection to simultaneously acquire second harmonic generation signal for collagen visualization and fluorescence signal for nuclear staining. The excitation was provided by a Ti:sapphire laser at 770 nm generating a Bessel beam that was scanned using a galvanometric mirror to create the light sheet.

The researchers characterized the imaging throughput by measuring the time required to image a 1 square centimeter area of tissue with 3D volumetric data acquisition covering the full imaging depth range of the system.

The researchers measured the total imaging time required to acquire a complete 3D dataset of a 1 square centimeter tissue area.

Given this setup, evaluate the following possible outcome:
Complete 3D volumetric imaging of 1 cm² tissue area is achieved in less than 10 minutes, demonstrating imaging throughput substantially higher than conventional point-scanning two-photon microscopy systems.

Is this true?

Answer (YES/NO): YES